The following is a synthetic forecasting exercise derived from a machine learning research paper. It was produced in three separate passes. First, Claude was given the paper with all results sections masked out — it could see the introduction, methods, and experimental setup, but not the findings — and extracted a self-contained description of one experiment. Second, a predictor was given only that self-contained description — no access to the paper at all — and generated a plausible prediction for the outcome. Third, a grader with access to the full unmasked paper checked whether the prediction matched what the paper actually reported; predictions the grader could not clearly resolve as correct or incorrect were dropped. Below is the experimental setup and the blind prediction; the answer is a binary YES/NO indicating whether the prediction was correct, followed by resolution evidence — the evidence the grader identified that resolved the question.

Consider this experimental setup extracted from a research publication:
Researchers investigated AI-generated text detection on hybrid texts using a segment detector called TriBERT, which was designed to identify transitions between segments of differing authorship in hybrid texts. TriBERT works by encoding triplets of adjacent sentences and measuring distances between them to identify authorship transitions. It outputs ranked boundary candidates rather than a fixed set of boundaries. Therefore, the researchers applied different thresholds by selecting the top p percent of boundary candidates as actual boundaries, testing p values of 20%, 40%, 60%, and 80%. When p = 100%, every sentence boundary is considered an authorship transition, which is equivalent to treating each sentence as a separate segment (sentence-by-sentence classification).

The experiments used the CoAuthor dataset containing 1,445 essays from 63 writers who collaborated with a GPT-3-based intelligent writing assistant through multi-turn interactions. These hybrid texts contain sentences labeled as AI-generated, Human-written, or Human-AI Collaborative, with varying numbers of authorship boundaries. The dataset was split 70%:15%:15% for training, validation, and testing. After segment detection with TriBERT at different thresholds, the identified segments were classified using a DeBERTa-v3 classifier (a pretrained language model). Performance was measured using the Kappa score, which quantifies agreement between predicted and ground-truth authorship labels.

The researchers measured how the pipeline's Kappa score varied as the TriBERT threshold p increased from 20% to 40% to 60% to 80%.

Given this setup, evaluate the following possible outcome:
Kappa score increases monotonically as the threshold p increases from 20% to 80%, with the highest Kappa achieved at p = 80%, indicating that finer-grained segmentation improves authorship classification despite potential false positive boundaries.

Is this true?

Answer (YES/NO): YES